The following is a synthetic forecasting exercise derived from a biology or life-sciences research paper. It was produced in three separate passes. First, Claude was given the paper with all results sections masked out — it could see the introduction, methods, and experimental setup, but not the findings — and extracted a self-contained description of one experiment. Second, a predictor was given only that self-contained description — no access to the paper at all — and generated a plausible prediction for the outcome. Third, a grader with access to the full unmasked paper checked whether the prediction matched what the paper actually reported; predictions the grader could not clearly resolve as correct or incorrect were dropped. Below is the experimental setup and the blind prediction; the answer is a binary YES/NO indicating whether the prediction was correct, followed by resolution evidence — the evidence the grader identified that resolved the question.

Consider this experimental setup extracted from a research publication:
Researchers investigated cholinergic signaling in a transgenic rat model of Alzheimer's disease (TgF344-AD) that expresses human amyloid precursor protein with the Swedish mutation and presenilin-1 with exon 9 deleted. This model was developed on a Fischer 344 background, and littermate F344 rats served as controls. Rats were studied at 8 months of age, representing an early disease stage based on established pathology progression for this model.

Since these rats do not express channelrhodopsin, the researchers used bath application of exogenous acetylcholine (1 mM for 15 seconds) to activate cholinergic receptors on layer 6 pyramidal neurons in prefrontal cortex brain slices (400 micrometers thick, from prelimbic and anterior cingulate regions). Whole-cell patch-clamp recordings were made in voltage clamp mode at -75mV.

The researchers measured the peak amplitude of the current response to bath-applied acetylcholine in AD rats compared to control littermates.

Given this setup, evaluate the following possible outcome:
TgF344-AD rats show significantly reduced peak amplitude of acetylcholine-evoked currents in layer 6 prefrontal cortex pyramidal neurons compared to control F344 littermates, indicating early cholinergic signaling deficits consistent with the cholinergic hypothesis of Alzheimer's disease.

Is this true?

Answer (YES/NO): NO